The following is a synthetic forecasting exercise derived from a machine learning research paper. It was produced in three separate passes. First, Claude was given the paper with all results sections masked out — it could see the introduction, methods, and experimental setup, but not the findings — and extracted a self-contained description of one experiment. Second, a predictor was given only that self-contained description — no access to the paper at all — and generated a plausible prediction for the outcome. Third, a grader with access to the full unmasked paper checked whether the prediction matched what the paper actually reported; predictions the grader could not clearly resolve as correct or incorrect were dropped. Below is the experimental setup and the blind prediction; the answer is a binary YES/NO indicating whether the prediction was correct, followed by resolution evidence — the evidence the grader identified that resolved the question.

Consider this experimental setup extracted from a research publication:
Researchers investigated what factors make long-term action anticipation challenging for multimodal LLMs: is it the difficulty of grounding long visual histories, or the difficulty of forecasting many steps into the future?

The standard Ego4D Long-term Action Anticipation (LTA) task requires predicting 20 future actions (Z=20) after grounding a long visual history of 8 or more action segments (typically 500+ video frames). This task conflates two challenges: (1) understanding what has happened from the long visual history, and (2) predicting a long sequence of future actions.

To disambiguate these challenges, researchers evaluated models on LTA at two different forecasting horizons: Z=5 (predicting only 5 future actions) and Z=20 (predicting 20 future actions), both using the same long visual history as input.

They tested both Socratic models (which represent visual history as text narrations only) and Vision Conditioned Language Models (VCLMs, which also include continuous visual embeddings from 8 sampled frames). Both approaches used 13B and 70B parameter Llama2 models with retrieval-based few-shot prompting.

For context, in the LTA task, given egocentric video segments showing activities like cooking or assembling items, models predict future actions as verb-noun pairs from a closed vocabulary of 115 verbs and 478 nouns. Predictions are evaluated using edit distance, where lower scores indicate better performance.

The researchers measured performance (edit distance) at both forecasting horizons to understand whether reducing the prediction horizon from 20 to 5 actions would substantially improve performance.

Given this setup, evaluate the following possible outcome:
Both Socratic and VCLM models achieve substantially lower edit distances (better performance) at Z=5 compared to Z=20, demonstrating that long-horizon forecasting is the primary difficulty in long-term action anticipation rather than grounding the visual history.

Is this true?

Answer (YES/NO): NO